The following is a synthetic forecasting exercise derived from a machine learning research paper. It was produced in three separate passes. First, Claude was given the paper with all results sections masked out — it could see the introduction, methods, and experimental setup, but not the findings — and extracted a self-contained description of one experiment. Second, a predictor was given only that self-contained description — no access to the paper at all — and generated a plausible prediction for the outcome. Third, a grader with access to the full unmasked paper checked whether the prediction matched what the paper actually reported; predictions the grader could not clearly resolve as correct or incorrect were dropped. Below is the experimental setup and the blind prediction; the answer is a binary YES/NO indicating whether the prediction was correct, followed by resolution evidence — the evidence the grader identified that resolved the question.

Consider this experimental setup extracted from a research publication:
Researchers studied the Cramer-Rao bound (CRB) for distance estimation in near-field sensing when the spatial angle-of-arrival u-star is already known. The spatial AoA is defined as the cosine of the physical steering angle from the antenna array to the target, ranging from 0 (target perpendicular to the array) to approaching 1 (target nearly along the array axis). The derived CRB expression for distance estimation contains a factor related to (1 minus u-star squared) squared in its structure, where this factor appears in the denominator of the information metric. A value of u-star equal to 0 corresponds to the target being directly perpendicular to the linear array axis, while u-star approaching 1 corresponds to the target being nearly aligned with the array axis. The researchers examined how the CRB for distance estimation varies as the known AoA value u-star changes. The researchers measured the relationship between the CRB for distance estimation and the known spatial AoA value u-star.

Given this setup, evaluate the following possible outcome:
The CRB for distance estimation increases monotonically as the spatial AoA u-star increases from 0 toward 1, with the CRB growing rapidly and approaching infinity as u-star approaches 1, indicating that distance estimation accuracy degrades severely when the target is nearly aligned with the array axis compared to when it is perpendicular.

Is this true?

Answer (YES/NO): YES